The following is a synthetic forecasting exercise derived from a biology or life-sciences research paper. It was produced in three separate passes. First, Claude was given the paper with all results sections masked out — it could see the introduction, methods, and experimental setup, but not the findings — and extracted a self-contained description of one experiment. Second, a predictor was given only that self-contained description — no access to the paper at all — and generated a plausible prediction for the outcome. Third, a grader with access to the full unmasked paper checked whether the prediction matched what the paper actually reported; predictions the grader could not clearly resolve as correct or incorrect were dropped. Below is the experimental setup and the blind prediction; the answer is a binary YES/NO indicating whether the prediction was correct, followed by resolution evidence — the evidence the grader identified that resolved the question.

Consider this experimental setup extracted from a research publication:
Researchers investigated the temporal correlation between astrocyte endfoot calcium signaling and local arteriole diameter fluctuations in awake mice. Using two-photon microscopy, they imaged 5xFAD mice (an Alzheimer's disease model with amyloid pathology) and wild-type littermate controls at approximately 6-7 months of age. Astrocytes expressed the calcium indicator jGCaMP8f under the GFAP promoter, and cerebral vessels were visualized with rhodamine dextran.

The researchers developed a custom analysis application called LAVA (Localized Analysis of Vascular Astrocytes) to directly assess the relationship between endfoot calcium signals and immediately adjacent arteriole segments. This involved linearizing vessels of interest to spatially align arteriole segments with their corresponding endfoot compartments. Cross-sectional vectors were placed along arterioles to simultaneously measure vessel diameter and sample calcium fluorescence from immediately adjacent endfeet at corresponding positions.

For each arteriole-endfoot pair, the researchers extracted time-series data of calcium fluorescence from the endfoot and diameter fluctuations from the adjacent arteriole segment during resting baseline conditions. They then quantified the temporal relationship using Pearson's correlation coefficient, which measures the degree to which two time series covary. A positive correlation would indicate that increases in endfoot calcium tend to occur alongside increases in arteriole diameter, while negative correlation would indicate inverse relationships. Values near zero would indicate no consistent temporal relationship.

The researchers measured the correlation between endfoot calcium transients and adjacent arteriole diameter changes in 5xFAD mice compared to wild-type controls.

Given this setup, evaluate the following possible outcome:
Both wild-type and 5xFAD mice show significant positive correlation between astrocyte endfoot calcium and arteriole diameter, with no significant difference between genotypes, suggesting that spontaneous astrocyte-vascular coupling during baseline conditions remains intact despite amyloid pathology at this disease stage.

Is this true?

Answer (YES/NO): NO